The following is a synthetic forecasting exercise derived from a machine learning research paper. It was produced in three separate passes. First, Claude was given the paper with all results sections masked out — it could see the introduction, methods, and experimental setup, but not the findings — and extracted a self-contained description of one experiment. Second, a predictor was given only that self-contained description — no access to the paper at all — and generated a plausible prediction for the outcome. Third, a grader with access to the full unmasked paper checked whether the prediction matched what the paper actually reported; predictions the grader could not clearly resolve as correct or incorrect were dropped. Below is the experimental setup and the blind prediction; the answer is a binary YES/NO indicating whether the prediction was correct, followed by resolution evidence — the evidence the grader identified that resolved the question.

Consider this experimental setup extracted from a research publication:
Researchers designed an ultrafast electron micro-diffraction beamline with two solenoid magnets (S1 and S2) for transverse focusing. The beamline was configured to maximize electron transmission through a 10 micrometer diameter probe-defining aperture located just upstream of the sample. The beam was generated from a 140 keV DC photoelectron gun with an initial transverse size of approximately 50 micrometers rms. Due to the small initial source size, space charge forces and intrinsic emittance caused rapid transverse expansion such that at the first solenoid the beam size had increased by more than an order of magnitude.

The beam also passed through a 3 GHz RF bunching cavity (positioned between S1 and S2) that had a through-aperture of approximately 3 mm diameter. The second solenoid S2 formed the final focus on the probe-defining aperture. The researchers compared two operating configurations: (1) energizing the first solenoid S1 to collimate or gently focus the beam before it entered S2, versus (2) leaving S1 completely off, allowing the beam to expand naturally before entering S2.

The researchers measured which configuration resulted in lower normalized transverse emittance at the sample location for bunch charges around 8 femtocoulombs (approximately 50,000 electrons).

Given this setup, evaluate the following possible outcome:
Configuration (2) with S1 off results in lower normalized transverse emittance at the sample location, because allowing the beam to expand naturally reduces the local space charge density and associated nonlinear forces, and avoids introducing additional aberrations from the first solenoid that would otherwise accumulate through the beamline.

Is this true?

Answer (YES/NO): YES